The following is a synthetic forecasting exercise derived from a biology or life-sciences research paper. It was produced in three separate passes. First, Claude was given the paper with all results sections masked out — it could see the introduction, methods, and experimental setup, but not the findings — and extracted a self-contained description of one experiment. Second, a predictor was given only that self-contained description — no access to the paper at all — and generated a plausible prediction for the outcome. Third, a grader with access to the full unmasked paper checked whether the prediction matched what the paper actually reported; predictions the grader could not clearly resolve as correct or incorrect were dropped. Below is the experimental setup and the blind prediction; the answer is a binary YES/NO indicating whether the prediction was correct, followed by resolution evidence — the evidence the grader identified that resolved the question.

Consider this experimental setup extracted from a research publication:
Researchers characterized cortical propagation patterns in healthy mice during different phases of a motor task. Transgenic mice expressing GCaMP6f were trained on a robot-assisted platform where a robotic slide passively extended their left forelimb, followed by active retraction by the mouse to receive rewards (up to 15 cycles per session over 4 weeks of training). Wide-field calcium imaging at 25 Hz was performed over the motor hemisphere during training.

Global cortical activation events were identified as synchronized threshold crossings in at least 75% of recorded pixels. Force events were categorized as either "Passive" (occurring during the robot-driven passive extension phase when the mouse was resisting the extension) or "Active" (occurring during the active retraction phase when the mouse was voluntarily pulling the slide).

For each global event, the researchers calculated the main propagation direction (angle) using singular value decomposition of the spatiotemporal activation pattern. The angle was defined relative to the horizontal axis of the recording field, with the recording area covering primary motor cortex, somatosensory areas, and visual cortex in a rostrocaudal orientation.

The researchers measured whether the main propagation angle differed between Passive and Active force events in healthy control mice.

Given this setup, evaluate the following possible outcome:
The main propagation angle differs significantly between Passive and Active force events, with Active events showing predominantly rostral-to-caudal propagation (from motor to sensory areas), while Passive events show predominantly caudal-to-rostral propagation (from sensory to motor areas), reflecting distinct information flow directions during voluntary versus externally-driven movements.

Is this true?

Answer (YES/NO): NO